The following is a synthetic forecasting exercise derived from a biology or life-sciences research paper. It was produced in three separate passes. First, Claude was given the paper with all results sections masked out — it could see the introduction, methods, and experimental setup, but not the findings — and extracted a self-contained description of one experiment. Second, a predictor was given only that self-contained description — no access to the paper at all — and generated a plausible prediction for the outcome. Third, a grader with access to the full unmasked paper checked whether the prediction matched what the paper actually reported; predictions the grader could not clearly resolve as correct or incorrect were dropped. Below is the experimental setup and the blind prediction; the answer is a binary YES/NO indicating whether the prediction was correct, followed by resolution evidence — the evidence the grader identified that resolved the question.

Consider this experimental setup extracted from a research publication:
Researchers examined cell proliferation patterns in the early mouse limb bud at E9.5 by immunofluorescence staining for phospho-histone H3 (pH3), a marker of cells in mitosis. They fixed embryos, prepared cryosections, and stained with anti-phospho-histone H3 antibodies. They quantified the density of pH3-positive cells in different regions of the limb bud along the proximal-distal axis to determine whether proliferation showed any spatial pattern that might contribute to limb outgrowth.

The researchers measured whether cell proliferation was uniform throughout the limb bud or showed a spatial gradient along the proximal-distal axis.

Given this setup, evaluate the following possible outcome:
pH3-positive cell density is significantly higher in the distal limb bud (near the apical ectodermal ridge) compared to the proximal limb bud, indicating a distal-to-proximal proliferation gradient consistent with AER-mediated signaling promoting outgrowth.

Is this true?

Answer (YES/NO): NO